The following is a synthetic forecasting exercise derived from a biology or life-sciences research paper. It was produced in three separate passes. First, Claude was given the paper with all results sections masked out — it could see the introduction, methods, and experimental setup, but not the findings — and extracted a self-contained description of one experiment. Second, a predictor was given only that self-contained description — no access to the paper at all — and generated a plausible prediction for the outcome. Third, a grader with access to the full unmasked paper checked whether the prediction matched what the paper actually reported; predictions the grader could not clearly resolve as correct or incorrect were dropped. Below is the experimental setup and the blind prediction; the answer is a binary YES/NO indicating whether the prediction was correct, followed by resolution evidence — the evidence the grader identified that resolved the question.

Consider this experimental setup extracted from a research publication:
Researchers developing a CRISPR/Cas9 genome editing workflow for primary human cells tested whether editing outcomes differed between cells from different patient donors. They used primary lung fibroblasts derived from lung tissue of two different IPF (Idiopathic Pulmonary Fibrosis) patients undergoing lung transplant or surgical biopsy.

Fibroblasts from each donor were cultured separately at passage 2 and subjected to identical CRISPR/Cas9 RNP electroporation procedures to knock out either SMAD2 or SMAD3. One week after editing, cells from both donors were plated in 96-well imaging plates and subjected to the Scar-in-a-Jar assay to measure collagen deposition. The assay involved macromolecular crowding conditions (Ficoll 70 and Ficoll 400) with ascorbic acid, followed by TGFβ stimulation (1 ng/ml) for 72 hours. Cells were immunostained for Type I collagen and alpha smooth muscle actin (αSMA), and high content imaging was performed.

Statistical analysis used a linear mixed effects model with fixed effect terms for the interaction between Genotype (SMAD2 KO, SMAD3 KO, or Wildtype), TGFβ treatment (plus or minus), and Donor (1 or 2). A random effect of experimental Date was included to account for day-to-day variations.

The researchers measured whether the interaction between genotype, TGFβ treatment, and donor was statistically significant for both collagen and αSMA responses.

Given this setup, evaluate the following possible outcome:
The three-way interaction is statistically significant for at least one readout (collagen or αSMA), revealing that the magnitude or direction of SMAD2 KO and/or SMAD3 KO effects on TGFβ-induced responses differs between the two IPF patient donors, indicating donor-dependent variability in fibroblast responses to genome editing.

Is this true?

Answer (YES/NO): YES